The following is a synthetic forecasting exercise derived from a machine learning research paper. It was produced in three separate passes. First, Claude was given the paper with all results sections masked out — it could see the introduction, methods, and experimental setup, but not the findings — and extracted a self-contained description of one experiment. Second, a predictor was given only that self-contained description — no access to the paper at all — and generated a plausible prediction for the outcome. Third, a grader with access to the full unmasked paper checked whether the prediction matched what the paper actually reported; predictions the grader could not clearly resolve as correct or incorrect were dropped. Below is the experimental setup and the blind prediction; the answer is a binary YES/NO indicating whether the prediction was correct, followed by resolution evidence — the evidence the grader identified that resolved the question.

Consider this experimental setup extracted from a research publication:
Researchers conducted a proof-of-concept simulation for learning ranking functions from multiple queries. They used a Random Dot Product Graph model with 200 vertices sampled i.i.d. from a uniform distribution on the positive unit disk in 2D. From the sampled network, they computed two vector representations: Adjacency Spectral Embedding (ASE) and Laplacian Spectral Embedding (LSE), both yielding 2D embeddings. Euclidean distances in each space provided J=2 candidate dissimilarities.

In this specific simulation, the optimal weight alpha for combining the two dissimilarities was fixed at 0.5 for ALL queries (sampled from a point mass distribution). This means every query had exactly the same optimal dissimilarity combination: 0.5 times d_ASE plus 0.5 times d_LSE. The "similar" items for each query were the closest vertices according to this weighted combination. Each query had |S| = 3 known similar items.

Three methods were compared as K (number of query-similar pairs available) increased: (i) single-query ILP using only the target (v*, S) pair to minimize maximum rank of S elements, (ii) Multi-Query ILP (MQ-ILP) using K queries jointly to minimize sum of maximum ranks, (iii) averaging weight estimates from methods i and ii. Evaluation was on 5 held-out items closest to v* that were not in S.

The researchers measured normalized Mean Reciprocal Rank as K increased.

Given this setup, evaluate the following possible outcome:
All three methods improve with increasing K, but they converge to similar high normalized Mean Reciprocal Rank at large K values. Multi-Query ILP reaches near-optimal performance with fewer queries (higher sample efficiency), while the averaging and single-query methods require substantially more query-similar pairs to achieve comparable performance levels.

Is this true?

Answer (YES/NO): NO